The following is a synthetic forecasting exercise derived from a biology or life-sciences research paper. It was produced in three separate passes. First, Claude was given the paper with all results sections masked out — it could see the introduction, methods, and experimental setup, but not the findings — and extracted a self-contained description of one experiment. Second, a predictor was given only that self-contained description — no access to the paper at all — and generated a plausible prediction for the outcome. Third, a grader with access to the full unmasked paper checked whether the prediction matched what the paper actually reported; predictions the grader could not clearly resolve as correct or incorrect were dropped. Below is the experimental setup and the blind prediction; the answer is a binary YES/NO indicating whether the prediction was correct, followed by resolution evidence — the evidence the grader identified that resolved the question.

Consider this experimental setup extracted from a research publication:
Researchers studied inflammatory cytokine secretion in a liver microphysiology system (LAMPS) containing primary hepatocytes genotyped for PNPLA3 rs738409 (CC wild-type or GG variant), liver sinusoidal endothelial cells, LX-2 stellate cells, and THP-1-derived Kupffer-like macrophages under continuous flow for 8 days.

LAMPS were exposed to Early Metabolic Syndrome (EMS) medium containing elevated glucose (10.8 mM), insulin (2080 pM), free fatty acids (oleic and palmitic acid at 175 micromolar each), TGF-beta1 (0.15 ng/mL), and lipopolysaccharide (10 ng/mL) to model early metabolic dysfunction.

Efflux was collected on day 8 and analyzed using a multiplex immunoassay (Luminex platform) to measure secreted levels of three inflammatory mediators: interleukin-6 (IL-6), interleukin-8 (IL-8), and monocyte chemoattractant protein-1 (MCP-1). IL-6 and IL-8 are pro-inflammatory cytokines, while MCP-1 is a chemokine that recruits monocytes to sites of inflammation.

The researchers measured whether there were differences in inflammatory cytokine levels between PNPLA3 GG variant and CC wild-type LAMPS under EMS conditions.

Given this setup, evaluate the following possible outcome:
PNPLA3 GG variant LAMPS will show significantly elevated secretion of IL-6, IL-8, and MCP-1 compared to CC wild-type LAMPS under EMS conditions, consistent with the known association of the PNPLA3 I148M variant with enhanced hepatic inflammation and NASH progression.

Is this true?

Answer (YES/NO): NO